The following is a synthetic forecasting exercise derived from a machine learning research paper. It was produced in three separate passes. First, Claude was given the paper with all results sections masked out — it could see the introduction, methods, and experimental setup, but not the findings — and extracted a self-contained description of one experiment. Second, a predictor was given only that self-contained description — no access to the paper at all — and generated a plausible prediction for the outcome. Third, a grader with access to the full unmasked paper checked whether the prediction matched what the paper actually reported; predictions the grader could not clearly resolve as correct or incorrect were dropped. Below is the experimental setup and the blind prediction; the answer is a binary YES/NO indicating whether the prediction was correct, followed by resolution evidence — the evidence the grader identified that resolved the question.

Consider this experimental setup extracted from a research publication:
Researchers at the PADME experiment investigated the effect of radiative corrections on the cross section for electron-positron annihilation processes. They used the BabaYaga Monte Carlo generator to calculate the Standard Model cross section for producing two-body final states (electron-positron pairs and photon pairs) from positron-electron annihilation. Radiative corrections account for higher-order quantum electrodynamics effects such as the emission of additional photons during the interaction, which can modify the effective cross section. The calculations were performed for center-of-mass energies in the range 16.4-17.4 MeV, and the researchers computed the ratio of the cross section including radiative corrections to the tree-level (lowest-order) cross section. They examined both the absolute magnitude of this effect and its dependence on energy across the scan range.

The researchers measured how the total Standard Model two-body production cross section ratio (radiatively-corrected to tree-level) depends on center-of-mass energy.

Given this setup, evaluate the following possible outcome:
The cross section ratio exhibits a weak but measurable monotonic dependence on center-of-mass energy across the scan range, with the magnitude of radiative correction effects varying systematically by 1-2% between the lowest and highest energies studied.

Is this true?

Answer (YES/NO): NO